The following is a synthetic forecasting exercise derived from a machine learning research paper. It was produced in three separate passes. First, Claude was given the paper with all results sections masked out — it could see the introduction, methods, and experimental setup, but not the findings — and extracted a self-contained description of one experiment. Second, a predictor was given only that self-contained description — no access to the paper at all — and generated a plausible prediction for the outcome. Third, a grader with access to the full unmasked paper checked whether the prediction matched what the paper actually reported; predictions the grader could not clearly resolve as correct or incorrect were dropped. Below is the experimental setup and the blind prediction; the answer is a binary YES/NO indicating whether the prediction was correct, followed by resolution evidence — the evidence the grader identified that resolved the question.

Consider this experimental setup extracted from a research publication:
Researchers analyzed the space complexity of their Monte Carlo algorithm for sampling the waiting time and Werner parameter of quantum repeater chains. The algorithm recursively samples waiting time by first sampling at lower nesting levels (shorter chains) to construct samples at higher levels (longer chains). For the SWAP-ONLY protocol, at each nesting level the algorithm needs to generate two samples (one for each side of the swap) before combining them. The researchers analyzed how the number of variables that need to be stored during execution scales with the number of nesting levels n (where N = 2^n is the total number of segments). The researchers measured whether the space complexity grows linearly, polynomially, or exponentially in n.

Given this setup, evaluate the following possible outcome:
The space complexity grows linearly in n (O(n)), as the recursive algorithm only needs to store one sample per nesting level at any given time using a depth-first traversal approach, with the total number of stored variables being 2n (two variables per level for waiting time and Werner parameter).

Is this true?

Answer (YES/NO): NO